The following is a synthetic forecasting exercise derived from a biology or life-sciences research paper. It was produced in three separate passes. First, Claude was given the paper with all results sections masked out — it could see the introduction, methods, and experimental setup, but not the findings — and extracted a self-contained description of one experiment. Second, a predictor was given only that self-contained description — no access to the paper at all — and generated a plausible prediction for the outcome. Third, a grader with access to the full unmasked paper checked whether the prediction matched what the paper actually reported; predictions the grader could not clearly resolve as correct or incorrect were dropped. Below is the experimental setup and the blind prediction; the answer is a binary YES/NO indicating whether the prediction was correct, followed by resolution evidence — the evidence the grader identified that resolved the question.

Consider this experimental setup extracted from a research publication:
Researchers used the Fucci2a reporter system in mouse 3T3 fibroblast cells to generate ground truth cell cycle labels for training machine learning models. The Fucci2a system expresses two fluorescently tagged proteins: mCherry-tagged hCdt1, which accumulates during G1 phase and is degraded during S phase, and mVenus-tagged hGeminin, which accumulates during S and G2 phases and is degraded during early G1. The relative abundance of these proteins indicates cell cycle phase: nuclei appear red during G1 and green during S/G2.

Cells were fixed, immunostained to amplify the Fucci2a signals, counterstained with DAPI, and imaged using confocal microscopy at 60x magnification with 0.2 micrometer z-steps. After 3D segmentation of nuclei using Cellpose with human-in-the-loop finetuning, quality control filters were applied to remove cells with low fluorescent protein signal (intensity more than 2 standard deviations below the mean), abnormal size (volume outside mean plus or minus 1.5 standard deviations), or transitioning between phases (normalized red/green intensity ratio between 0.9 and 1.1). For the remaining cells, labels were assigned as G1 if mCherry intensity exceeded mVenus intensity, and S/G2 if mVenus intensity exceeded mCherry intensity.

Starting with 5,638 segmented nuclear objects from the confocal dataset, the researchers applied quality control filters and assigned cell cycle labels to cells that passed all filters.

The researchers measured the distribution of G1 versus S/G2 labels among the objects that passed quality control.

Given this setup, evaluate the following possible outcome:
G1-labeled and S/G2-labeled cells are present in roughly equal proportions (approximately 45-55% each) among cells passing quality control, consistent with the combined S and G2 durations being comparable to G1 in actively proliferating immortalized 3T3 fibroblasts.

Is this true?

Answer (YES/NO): NO